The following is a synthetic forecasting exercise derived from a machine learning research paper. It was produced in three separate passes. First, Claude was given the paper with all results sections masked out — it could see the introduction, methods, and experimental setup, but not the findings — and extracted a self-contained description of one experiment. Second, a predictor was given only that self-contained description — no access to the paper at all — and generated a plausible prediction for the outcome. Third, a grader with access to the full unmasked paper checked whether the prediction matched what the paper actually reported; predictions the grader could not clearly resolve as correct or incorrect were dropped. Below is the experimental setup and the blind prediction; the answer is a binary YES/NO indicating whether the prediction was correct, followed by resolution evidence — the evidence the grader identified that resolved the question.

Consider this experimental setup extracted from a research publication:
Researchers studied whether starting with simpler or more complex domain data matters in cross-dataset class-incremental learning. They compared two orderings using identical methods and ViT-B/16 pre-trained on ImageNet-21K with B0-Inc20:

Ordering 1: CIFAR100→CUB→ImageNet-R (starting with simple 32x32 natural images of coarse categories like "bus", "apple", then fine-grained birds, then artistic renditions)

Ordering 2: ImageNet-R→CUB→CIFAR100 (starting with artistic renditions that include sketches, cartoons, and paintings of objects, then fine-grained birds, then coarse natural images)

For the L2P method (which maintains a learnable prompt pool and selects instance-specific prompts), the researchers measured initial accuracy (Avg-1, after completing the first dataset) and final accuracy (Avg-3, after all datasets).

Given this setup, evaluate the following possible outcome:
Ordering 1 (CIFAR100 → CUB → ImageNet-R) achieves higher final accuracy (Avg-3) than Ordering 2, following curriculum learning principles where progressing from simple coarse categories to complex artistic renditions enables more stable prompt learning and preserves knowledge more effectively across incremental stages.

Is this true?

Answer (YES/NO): YES